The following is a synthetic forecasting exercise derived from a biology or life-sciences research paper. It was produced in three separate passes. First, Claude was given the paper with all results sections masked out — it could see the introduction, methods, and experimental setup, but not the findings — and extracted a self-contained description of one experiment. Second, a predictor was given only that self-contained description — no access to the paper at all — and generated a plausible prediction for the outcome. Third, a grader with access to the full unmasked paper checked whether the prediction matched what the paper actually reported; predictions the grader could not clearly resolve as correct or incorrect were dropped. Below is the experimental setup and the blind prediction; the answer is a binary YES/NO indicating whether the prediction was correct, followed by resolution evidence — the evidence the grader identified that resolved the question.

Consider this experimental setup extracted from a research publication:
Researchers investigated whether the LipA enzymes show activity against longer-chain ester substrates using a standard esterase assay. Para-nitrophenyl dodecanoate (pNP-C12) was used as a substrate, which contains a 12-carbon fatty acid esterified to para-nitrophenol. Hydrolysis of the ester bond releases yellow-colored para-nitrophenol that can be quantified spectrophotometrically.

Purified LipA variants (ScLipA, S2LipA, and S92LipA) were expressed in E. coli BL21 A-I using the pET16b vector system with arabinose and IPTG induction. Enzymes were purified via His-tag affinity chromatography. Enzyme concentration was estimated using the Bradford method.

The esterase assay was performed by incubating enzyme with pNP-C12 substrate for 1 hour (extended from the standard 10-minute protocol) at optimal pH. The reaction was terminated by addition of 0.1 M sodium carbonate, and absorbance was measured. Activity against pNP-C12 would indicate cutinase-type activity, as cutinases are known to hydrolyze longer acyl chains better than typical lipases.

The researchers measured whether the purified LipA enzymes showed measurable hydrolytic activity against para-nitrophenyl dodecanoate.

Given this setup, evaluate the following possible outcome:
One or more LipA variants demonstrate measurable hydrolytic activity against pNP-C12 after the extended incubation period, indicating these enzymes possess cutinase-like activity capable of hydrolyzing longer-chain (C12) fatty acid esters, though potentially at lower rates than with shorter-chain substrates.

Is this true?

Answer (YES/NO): YES